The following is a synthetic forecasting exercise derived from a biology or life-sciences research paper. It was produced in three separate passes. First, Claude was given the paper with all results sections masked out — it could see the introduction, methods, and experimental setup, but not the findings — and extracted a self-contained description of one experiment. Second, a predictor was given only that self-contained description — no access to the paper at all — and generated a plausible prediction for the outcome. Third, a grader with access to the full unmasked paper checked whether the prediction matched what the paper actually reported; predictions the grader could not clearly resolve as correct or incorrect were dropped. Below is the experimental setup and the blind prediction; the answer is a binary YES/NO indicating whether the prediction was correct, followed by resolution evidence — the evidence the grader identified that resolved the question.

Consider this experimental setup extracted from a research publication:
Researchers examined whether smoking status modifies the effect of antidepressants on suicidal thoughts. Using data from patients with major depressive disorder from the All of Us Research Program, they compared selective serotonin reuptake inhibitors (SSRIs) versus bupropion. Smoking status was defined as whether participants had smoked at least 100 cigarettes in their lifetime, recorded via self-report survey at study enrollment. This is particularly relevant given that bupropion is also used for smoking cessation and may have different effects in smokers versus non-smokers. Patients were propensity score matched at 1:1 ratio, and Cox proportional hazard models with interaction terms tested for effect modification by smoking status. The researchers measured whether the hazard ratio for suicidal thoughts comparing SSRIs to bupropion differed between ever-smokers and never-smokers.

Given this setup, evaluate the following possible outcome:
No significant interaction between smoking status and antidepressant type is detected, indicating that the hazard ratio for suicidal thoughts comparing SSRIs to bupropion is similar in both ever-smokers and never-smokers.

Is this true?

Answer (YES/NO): YES